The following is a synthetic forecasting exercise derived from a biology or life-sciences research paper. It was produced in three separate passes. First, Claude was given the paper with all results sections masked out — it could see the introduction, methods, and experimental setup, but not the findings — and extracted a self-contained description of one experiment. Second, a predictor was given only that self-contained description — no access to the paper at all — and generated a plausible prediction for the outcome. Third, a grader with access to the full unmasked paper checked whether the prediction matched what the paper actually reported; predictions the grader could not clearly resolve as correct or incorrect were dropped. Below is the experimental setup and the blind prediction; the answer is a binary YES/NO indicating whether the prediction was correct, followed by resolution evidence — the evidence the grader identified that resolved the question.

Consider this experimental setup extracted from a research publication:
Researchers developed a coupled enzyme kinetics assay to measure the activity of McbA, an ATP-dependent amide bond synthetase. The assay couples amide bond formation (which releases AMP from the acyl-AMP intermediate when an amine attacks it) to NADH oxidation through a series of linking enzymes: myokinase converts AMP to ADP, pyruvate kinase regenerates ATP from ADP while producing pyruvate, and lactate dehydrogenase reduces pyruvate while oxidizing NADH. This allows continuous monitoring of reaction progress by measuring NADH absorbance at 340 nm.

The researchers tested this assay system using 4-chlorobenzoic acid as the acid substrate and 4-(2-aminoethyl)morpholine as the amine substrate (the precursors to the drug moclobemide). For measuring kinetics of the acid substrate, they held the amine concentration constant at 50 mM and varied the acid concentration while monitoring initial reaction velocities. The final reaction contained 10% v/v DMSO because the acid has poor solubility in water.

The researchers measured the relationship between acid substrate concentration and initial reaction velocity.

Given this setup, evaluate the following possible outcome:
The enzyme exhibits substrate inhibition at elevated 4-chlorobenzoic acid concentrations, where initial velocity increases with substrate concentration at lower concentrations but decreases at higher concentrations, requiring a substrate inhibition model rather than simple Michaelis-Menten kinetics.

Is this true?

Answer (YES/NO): YES